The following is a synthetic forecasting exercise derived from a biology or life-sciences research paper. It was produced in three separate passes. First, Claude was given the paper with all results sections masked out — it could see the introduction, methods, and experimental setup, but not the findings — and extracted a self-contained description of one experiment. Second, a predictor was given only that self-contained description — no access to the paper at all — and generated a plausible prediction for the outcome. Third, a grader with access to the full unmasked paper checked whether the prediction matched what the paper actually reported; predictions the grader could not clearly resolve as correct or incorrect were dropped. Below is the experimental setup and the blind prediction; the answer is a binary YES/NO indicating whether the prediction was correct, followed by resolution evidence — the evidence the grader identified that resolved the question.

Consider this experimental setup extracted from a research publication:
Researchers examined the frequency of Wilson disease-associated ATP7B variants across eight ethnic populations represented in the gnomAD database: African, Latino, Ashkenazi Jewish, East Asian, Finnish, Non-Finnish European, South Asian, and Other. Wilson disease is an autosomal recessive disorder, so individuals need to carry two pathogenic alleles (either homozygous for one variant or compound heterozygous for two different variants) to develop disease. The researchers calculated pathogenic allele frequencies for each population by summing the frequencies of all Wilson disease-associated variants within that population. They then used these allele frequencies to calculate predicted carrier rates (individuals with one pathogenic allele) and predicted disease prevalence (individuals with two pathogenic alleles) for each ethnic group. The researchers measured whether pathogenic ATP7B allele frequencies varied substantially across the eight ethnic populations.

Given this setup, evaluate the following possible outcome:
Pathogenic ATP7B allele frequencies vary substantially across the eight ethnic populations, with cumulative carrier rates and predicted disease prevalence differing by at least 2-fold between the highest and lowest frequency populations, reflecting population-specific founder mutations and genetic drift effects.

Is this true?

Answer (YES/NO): YES